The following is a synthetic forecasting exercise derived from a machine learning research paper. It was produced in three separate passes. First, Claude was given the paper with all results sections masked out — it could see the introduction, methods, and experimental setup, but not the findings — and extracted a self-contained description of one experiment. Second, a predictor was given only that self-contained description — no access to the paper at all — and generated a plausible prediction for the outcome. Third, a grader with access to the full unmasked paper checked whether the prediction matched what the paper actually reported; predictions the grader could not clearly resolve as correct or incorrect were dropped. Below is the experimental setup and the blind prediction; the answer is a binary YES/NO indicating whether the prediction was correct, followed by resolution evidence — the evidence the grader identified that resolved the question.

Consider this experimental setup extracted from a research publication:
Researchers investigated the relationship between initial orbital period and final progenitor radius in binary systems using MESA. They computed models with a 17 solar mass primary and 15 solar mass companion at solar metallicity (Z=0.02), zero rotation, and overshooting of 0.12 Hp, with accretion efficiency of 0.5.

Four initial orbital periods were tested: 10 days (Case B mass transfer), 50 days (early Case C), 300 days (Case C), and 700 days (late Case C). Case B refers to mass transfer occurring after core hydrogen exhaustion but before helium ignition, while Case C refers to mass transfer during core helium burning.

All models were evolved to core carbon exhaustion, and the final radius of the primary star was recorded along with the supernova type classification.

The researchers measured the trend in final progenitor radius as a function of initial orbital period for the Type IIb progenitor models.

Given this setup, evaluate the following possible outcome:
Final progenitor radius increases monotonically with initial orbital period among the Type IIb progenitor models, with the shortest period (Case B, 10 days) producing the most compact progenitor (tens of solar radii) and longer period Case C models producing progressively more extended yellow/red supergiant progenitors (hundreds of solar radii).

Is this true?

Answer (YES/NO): NO